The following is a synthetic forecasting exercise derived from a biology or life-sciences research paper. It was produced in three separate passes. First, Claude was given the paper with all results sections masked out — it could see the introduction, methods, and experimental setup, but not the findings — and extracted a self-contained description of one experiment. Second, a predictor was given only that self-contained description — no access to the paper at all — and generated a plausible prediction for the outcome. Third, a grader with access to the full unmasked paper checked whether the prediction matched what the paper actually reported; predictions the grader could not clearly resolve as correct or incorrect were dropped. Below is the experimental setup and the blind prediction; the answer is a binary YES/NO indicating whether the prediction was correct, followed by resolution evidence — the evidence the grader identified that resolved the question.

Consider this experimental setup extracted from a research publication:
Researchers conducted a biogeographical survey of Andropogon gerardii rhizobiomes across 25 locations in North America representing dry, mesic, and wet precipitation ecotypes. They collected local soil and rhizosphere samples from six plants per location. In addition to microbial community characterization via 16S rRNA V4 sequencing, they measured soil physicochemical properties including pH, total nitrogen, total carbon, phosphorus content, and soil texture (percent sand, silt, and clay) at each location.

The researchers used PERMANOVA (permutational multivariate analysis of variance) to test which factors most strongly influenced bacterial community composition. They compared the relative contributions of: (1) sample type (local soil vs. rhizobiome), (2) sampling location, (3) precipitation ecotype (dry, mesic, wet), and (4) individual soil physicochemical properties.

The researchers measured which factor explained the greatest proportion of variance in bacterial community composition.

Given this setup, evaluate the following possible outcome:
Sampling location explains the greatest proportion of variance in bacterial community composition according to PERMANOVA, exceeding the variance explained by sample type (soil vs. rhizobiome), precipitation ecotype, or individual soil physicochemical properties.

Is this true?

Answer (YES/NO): NO